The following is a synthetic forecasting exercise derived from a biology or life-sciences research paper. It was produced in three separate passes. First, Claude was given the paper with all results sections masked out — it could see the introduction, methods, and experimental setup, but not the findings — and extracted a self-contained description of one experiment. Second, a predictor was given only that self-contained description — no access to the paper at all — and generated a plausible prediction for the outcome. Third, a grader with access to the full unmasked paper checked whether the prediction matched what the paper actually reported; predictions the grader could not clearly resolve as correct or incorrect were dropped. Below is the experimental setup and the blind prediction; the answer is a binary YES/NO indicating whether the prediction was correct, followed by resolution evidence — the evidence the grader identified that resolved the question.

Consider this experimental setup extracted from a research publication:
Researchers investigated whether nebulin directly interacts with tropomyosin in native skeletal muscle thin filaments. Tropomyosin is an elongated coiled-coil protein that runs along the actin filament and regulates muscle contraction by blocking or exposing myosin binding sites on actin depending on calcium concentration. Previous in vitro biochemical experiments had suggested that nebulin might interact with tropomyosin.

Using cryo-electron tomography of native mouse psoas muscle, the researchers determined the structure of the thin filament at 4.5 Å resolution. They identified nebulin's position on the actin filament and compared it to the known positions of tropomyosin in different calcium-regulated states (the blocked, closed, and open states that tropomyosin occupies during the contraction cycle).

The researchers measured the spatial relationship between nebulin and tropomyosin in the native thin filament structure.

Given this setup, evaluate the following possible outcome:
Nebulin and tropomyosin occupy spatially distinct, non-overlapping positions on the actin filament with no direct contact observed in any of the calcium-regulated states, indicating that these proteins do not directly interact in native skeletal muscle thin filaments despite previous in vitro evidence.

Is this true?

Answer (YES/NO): YES